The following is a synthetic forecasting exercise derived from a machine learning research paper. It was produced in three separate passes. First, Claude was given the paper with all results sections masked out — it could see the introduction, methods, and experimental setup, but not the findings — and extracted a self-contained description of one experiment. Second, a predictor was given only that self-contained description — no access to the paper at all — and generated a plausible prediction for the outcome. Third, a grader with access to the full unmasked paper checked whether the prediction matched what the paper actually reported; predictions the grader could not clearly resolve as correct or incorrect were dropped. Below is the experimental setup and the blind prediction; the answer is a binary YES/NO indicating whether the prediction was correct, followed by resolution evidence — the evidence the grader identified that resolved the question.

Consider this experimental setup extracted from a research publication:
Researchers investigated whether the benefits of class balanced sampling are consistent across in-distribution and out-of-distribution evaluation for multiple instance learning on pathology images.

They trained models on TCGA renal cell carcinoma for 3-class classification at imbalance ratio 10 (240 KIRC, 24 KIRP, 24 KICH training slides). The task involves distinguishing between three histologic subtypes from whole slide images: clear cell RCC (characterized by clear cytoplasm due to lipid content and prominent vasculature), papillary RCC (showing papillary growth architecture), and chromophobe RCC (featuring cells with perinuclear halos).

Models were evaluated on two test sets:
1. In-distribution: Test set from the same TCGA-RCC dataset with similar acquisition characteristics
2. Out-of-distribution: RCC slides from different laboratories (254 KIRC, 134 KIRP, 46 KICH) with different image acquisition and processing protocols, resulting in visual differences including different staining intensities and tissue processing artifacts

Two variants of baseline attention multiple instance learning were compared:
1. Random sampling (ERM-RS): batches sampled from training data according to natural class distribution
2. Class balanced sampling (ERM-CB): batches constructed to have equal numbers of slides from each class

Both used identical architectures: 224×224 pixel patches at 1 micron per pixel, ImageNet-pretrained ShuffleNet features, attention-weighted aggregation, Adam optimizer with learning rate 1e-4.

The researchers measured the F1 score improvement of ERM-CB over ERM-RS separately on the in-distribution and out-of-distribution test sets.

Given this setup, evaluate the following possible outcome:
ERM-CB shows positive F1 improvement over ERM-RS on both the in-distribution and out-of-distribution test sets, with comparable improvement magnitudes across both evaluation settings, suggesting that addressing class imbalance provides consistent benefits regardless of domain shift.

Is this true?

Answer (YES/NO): NO